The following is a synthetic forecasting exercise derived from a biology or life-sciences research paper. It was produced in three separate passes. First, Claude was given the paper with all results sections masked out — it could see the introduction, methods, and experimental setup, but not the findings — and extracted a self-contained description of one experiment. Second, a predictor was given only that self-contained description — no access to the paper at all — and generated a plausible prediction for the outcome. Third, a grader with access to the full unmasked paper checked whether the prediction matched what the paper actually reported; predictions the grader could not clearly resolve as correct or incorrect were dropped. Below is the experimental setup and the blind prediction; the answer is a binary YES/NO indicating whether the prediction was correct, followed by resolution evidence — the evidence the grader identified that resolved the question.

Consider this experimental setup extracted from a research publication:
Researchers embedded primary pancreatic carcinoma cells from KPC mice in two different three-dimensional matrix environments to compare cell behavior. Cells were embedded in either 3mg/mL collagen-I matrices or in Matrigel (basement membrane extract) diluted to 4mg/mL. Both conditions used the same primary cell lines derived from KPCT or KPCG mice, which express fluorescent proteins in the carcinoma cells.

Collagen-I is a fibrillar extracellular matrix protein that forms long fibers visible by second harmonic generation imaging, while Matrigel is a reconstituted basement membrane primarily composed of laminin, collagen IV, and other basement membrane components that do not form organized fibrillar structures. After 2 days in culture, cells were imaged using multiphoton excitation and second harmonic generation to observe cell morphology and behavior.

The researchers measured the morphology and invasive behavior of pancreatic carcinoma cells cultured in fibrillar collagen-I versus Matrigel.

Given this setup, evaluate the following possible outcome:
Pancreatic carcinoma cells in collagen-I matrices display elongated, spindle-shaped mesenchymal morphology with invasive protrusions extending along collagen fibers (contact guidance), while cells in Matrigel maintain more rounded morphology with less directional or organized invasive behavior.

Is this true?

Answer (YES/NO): YES